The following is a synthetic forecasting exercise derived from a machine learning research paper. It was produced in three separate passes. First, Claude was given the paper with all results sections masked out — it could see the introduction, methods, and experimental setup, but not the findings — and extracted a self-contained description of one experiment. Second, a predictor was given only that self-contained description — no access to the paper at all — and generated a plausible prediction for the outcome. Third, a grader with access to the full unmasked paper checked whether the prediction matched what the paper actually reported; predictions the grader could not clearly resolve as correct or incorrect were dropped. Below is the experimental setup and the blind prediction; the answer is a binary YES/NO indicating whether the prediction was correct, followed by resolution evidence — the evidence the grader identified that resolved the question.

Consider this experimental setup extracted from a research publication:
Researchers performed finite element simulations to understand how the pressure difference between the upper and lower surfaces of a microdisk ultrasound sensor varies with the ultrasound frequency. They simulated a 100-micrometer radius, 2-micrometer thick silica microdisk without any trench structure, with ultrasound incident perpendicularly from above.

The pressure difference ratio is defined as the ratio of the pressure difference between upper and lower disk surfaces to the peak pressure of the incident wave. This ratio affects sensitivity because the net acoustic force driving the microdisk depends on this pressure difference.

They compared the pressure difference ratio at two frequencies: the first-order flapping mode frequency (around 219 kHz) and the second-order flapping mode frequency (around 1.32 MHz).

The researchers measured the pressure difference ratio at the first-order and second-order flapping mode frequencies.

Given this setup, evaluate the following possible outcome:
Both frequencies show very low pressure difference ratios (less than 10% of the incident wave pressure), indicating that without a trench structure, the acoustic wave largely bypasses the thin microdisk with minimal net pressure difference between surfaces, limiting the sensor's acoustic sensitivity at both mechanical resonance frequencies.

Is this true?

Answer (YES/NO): NO